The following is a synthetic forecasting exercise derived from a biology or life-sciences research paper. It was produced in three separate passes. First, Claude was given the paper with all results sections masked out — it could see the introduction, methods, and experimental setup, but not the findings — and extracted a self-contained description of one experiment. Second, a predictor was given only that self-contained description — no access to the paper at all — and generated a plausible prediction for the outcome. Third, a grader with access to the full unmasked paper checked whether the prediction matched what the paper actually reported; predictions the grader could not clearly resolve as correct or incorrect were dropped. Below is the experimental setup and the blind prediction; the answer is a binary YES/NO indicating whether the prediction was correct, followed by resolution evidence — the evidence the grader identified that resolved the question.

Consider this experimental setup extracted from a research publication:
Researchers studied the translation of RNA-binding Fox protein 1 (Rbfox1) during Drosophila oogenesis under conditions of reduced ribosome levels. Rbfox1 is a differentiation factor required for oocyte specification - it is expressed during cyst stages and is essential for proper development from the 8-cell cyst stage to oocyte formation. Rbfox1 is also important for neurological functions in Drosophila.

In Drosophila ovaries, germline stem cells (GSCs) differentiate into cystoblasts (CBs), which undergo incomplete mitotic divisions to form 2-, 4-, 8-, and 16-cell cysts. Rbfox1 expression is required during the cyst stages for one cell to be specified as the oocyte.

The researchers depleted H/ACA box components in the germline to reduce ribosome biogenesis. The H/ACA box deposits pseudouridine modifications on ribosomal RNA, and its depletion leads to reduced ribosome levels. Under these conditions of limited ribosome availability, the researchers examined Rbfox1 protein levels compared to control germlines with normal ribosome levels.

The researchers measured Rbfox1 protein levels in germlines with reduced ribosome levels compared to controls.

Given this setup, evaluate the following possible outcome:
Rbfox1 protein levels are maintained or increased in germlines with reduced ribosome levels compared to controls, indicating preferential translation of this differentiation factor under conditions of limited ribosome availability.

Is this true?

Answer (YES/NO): NO